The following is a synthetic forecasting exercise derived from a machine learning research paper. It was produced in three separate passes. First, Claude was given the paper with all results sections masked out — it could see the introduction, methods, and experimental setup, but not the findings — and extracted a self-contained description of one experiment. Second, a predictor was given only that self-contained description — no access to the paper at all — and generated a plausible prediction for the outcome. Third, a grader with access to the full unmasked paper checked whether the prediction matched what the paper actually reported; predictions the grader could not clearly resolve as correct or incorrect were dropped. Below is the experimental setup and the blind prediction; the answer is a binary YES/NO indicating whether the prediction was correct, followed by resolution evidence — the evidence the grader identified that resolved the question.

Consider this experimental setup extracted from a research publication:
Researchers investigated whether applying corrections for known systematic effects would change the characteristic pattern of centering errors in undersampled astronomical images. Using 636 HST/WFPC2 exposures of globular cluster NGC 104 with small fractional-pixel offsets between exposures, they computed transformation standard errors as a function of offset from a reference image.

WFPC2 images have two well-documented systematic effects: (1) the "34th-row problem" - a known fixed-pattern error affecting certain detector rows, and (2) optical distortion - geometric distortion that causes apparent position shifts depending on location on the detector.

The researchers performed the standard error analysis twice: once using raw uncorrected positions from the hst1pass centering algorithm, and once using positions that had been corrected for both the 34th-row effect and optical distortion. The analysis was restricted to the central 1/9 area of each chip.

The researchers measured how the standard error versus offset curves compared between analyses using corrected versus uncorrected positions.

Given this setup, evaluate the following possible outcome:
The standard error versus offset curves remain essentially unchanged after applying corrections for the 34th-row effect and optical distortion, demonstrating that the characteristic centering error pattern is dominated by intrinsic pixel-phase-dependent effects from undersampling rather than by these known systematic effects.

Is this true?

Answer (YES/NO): YES